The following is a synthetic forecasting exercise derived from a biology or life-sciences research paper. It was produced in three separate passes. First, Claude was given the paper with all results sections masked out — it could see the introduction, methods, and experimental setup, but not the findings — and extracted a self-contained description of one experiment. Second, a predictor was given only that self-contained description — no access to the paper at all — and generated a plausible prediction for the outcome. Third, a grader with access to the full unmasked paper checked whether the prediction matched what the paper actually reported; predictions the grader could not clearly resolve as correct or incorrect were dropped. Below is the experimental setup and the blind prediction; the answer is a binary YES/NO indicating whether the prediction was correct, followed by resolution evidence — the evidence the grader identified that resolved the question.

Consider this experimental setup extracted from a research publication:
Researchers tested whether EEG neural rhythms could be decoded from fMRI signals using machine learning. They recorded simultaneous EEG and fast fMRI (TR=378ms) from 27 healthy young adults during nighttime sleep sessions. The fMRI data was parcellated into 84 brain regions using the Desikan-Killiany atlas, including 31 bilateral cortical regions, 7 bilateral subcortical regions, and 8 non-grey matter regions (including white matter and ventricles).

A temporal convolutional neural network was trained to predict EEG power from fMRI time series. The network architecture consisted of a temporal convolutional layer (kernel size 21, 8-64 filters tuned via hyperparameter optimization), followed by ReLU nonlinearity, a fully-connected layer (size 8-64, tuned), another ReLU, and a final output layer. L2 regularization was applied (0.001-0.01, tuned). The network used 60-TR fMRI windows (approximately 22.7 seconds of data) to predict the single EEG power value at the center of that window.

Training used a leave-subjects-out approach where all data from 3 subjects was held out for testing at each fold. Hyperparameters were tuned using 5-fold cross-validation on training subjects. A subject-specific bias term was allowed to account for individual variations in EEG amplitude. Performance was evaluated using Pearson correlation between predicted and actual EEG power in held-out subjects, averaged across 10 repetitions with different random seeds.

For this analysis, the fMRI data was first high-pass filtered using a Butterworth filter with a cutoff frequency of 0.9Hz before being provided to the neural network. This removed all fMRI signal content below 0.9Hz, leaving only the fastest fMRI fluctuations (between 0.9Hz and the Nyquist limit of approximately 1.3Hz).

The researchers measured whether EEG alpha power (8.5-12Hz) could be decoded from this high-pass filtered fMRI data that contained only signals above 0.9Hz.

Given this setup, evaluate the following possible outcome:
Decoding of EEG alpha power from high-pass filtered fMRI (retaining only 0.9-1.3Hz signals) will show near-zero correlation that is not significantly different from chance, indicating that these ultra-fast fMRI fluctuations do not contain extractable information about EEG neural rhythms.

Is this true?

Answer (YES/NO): NO